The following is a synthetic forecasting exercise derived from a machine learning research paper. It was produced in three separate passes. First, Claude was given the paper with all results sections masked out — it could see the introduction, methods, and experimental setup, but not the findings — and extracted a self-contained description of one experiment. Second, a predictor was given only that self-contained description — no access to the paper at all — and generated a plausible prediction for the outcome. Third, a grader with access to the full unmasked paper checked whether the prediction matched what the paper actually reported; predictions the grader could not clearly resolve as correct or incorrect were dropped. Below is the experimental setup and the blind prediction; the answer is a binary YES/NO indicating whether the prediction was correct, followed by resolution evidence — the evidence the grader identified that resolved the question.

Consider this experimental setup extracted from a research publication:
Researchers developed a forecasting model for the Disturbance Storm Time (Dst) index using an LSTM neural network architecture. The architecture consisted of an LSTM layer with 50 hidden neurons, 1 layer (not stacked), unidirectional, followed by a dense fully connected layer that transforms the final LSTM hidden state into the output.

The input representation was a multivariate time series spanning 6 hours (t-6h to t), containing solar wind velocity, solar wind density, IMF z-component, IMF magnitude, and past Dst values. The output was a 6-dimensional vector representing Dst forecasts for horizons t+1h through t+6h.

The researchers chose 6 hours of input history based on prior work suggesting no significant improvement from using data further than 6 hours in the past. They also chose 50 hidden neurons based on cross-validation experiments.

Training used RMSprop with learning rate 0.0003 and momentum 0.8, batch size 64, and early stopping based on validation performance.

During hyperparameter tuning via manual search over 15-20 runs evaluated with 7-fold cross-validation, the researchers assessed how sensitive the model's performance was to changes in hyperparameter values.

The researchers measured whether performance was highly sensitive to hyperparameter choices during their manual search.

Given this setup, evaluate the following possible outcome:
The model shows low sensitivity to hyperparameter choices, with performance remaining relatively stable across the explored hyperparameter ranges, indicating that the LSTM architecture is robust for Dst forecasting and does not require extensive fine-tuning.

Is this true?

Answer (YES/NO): YES